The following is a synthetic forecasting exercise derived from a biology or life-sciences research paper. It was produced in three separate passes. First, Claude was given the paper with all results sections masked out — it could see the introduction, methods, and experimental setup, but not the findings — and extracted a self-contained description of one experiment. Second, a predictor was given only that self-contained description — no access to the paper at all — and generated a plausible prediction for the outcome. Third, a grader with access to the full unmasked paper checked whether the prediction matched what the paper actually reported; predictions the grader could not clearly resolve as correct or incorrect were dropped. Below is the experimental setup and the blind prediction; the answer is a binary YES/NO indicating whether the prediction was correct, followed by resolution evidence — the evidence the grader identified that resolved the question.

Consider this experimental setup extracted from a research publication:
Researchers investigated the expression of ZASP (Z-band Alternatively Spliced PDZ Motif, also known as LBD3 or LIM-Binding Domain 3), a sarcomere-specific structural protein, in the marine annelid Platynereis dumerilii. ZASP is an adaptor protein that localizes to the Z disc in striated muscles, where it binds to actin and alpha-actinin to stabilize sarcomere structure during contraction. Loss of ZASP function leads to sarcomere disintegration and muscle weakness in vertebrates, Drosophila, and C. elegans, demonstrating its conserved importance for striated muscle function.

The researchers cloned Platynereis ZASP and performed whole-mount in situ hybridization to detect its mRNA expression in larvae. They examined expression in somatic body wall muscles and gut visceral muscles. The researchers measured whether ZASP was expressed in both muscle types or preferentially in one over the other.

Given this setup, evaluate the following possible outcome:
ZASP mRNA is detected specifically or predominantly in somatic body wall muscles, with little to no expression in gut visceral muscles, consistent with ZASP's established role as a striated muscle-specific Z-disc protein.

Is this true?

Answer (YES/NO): YES